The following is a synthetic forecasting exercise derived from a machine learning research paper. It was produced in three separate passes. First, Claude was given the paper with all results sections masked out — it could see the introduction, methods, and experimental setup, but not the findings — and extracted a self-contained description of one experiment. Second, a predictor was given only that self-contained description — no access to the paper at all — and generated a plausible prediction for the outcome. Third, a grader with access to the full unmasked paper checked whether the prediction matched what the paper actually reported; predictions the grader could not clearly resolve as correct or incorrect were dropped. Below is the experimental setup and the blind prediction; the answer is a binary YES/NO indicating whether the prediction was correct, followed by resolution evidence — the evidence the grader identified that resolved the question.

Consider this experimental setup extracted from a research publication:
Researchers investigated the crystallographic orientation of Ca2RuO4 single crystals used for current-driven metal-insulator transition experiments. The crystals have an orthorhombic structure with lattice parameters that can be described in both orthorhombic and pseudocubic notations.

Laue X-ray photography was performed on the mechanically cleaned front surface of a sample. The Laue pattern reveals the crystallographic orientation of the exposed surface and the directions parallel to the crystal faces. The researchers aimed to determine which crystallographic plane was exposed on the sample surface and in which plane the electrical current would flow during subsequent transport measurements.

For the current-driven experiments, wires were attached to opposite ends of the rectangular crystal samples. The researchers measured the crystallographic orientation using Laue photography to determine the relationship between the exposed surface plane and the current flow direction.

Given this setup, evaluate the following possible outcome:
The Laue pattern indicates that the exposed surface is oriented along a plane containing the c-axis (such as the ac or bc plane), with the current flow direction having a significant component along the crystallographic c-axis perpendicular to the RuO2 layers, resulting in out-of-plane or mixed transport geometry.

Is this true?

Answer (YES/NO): NO